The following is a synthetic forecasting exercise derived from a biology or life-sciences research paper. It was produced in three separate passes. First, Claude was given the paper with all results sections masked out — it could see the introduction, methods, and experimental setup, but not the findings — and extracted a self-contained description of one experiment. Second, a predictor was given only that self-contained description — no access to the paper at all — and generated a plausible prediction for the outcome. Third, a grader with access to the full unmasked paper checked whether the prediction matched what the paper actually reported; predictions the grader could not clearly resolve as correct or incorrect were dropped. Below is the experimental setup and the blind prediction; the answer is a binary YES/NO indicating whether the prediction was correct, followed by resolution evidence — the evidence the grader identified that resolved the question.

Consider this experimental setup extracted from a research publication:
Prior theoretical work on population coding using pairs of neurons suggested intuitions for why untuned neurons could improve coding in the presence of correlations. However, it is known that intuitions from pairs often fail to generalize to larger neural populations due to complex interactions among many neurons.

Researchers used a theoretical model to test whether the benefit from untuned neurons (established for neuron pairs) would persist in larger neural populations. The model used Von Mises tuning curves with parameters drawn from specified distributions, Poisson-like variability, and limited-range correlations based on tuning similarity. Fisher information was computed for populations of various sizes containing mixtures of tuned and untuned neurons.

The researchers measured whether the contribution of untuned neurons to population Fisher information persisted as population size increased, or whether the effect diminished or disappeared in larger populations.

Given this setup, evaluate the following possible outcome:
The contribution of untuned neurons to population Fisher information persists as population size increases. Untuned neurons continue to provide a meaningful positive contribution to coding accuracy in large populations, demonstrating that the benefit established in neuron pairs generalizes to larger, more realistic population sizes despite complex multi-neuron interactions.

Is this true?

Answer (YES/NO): YES